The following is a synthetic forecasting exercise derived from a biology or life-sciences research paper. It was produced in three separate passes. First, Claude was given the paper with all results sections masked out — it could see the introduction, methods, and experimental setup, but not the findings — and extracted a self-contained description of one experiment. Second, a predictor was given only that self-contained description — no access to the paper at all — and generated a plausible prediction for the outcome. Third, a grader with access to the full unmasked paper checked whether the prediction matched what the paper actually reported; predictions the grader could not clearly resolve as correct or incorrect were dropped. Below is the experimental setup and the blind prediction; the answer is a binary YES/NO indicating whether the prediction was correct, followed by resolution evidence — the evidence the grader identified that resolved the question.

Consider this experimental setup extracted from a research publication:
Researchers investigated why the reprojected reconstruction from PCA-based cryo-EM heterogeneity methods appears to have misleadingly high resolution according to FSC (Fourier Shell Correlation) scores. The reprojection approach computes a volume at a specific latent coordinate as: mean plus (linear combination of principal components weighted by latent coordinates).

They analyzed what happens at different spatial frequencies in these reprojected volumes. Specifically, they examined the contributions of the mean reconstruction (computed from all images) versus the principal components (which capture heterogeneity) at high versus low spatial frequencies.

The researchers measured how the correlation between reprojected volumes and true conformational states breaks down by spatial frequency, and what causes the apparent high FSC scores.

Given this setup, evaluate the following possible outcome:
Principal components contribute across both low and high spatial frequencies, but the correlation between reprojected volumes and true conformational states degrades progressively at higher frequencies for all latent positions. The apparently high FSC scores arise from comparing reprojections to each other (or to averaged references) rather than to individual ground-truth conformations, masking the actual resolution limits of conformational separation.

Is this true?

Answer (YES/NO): NO